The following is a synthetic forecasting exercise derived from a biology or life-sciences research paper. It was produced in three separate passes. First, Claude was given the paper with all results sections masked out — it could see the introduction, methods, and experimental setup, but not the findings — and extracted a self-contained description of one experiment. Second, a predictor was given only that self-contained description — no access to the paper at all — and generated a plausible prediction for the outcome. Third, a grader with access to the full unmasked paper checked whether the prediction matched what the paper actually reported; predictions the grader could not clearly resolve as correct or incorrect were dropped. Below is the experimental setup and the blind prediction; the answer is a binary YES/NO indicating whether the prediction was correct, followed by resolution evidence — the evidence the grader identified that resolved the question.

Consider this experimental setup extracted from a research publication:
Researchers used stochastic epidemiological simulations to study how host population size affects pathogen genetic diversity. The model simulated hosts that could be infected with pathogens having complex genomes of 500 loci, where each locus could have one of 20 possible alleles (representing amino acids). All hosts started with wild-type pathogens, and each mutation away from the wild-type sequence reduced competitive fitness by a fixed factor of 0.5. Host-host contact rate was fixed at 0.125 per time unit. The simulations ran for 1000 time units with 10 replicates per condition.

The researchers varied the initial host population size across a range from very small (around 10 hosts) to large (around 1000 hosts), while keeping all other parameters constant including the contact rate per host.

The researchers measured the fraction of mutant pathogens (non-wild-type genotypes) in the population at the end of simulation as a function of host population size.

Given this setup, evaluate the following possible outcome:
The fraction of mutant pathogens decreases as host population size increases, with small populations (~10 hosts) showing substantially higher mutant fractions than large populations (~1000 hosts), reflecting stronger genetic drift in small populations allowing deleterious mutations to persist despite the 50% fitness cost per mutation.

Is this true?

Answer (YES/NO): NO